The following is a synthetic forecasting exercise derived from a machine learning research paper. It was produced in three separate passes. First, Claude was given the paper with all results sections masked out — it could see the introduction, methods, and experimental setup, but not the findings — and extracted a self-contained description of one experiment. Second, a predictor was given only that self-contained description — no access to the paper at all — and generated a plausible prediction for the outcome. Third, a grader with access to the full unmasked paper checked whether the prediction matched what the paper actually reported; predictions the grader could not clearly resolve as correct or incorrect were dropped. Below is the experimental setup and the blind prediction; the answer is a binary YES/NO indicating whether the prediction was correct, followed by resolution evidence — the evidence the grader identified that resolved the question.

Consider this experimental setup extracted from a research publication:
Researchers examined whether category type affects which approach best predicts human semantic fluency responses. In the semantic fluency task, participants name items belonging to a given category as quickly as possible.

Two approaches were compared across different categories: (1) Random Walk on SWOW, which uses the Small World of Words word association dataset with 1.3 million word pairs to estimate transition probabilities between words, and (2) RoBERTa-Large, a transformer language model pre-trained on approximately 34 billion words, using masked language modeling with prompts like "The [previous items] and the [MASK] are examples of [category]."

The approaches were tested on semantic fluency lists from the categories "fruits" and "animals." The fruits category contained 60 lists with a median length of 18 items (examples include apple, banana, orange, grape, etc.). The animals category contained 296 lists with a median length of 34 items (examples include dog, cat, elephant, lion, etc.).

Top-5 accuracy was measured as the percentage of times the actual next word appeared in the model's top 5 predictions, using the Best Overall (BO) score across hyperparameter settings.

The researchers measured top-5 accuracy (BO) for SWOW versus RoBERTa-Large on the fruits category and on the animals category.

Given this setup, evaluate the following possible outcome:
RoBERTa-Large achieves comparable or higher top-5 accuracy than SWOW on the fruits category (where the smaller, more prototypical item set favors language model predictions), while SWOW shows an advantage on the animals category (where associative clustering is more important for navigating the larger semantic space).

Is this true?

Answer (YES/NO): NO